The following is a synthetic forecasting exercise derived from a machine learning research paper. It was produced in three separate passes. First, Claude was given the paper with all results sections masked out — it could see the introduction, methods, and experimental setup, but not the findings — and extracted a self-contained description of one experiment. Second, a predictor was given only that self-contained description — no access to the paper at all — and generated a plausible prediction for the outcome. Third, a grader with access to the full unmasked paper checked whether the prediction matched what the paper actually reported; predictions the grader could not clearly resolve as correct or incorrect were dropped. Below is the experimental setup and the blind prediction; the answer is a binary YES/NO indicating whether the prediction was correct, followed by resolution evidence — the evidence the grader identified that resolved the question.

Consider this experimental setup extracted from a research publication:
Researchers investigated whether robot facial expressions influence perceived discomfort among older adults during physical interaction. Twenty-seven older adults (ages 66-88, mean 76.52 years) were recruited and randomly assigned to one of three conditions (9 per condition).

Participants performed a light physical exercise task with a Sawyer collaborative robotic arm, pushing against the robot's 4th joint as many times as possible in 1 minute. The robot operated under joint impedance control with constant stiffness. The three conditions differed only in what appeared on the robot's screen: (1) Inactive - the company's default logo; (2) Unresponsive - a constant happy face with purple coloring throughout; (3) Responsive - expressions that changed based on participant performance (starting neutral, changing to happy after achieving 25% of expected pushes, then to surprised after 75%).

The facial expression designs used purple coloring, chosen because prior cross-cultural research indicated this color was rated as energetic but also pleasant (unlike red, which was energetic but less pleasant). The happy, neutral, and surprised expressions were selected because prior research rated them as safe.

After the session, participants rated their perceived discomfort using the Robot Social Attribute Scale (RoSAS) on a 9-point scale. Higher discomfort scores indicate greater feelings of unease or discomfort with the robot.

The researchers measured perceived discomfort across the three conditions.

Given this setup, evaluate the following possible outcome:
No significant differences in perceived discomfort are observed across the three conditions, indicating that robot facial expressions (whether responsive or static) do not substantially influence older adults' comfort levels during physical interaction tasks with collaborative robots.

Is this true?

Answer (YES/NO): YES